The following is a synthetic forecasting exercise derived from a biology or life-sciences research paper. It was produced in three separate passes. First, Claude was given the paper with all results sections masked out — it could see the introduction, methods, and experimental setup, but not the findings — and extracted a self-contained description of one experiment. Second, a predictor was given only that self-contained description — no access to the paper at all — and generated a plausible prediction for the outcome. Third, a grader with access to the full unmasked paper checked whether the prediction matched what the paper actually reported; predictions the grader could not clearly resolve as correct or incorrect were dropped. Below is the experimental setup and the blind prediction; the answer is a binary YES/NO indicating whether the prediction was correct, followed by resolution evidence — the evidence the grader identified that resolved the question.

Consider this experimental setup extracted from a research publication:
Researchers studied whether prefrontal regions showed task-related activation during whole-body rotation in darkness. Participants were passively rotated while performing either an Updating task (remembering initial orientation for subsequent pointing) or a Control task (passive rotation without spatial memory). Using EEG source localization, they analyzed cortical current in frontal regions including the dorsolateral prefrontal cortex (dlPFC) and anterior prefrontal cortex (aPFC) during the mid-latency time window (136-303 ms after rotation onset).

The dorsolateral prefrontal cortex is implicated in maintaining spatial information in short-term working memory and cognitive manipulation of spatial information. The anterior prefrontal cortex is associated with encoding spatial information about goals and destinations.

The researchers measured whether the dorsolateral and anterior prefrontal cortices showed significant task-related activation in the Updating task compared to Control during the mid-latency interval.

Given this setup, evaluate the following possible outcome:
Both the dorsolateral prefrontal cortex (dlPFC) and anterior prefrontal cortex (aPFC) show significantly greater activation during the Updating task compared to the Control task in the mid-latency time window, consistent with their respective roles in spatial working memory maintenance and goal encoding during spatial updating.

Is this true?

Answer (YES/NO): YES